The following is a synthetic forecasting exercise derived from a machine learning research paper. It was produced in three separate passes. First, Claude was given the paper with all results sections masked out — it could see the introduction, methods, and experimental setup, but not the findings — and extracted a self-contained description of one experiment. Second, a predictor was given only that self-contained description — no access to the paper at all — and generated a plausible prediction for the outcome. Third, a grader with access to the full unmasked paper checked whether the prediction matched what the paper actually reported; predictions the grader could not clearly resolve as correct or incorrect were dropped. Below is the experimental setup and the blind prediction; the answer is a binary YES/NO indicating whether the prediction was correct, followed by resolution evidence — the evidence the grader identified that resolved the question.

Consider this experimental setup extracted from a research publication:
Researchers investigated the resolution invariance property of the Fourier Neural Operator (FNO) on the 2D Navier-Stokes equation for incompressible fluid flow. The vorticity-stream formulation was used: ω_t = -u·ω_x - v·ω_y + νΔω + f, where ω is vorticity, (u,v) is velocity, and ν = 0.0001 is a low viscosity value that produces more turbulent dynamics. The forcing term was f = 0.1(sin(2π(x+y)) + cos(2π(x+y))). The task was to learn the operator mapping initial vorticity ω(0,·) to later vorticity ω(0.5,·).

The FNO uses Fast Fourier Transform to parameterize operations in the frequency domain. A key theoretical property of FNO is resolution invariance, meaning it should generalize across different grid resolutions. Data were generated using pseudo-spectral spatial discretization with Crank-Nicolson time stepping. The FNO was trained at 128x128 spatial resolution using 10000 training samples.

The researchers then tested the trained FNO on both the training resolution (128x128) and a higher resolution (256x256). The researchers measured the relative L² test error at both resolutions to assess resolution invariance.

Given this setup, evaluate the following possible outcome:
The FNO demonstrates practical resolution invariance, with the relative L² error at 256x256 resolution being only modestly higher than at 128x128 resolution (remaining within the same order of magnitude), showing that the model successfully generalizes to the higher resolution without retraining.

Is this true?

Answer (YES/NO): YES